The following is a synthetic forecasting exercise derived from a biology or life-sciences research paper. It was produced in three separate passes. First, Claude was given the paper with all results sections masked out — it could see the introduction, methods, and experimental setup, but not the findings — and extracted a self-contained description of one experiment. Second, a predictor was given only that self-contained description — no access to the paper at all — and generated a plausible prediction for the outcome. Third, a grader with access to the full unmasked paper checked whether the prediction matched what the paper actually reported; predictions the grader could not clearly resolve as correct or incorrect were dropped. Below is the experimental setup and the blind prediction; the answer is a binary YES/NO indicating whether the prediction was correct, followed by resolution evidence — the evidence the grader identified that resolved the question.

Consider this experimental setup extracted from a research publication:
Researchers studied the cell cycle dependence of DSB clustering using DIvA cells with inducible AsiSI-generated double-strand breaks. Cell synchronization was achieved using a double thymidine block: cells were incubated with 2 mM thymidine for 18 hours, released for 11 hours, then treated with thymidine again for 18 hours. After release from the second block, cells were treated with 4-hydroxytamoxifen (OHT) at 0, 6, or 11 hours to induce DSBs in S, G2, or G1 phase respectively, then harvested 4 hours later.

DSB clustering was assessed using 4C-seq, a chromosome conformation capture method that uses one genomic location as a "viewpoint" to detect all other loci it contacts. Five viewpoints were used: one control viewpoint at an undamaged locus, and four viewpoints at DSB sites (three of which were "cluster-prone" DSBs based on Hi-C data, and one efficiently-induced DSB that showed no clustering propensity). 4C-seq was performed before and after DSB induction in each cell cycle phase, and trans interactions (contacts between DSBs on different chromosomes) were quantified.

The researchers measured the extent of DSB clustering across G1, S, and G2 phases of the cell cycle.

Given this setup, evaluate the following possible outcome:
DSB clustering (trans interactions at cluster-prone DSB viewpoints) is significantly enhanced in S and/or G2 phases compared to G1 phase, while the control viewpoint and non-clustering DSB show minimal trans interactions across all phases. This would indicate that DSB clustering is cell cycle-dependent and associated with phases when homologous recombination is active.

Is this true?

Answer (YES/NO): NO